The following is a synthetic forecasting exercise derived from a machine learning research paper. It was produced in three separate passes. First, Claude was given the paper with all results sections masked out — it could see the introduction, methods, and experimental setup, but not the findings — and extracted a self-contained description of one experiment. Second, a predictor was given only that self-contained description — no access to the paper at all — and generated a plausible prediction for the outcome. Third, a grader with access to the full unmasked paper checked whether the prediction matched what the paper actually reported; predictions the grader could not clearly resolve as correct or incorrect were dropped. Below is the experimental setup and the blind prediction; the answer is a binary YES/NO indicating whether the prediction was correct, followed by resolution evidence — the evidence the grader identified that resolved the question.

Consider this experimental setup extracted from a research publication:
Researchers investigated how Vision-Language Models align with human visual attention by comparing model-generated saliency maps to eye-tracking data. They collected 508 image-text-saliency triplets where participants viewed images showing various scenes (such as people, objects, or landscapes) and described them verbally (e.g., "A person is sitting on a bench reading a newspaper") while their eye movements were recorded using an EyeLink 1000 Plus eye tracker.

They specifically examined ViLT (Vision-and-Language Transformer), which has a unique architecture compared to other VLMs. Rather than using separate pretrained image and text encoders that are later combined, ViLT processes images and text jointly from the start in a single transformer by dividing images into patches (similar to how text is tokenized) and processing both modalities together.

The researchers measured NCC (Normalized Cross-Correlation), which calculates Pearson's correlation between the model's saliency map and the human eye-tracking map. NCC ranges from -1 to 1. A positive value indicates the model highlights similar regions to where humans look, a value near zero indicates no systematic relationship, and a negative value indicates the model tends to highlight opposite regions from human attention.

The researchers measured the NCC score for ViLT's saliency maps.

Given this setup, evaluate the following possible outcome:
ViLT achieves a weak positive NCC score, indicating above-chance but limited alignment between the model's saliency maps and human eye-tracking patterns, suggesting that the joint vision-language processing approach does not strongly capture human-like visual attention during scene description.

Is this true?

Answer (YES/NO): NO